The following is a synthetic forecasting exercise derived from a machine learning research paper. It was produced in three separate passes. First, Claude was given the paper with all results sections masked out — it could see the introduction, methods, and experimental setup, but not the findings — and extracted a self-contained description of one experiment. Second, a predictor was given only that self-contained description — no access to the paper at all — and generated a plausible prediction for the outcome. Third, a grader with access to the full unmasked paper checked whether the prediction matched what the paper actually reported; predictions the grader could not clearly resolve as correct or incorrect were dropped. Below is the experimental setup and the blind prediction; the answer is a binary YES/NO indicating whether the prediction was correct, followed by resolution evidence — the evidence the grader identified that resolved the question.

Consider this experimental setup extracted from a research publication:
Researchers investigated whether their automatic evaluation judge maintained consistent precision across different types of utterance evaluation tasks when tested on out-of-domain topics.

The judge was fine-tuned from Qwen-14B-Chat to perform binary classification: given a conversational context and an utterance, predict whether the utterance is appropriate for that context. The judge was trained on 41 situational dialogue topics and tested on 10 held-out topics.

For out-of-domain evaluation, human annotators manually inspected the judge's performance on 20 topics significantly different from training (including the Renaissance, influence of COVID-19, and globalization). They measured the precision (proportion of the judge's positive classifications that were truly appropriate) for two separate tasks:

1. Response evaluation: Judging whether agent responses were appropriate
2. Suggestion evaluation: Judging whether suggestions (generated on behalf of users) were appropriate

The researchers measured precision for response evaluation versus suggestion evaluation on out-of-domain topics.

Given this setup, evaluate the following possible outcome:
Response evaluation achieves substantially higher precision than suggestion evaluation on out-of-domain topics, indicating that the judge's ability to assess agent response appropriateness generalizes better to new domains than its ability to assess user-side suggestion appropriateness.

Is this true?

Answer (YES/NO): NO